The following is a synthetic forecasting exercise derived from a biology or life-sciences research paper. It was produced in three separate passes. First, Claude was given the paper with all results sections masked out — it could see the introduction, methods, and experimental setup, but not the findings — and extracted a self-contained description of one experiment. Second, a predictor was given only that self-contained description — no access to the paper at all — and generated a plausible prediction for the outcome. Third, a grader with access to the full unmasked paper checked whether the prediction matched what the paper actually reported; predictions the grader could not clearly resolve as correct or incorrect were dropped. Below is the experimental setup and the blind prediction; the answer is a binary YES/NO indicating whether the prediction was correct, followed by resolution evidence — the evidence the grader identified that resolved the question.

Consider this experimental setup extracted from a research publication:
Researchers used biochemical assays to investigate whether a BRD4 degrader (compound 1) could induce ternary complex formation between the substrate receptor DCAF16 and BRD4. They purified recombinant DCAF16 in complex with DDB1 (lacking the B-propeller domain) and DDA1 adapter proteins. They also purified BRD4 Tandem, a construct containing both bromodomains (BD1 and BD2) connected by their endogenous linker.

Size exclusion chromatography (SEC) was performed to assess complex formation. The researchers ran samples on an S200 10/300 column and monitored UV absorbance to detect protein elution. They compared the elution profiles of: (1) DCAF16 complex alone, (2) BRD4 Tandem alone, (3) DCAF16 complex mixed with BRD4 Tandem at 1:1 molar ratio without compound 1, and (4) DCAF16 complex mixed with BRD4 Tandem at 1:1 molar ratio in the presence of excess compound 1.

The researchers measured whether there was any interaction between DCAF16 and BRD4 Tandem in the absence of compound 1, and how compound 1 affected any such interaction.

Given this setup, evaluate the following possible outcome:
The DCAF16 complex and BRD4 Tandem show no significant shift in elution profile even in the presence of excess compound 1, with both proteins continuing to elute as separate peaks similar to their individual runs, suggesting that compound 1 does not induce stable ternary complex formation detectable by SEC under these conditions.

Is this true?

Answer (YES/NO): NO